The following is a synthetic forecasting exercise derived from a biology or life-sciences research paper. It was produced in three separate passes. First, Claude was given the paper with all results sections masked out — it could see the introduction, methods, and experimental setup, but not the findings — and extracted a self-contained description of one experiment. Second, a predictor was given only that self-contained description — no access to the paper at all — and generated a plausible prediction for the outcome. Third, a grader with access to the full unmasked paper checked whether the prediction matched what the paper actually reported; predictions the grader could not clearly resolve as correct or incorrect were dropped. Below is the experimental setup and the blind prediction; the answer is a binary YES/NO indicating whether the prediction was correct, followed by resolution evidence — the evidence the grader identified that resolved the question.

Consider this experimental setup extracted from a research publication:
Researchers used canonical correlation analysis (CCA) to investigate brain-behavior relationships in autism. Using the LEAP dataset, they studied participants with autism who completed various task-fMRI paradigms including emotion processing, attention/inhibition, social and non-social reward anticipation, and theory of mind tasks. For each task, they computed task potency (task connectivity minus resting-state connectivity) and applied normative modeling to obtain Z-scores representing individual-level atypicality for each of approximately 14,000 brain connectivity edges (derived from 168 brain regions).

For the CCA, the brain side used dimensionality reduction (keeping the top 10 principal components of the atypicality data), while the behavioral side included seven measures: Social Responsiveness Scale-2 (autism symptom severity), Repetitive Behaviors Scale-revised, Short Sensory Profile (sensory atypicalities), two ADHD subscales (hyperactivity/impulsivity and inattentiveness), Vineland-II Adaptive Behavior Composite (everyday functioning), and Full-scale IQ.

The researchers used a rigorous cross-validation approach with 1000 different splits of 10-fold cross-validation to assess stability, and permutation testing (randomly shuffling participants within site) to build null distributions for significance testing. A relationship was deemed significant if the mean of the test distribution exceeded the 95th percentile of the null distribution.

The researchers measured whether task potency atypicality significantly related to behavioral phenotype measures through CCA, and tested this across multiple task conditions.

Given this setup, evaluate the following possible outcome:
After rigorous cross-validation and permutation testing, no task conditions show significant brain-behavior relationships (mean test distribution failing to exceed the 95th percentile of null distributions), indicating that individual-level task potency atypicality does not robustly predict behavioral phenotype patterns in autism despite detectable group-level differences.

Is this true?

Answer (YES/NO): NO